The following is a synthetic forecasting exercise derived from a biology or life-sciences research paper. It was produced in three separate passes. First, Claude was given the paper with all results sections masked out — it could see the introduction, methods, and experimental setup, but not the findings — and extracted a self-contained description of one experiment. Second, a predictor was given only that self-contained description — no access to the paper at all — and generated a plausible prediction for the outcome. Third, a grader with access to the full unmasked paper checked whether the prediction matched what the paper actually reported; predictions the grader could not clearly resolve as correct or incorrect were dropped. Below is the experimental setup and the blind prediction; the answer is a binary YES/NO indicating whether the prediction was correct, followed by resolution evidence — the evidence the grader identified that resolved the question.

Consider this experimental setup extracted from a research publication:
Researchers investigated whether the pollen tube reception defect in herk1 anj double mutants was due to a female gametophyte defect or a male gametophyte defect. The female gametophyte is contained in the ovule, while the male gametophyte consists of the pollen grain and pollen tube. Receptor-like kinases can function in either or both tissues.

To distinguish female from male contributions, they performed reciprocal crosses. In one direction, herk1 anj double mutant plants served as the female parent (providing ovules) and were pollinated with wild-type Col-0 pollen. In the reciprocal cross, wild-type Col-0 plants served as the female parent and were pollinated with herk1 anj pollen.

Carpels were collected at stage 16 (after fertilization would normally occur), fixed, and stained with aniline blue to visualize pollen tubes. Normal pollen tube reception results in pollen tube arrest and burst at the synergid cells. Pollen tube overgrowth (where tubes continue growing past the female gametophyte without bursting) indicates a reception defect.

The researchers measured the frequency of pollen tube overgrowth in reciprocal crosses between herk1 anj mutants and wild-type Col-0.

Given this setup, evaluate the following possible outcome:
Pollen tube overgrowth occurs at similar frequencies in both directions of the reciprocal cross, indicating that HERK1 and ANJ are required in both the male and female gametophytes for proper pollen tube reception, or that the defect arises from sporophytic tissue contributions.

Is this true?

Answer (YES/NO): NO